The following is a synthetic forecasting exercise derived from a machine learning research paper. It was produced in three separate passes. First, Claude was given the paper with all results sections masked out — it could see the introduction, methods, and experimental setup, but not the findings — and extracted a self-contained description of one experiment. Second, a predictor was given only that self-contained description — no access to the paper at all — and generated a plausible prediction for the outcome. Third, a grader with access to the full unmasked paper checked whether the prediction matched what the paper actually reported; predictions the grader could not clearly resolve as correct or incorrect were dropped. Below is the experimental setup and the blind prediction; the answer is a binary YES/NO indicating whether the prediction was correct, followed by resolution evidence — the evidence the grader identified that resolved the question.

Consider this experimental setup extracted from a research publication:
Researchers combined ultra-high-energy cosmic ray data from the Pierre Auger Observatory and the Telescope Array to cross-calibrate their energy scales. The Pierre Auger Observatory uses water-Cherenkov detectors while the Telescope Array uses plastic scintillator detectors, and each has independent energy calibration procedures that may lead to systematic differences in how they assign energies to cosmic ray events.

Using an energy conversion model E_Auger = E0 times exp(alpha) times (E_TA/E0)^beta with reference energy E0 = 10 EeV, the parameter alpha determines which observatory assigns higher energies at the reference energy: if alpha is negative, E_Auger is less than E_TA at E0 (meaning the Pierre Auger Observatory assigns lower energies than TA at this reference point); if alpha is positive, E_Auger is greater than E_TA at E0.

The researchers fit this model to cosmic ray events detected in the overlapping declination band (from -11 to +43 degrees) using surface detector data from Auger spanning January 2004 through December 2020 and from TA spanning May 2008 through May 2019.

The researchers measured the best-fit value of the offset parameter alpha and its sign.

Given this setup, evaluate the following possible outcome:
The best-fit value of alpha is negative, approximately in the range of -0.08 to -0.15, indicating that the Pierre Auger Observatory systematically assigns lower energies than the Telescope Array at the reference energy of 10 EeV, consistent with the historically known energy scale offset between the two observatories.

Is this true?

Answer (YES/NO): NO